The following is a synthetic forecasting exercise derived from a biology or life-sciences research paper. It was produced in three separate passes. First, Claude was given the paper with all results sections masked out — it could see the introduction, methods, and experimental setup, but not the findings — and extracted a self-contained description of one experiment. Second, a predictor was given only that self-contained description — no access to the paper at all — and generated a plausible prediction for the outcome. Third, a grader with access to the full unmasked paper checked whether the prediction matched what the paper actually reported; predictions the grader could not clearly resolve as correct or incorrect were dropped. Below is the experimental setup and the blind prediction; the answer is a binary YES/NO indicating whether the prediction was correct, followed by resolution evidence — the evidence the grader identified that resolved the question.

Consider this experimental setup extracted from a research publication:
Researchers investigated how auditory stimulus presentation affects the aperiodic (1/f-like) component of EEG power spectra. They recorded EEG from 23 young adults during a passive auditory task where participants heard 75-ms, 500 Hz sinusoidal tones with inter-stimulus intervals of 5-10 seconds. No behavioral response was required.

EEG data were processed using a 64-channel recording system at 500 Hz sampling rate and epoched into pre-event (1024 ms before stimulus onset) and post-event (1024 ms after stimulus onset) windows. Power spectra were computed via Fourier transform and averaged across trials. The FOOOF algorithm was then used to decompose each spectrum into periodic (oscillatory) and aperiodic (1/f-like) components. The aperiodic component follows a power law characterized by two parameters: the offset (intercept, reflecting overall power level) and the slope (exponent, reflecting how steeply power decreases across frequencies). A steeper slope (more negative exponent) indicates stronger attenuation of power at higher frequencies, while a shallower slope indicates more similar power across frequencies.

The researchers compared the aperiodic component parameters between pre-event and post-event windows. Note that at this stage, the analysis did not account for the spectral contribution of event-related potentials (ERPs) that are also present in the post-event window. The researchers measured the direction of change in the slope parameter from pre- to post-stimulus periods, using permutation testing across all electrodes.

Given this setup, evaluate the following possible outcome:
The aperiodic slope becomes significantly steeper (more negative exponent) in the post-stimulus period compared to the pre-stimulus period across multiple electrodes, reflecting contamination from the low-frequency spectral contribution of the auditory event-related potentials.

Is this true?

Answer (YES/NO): NO